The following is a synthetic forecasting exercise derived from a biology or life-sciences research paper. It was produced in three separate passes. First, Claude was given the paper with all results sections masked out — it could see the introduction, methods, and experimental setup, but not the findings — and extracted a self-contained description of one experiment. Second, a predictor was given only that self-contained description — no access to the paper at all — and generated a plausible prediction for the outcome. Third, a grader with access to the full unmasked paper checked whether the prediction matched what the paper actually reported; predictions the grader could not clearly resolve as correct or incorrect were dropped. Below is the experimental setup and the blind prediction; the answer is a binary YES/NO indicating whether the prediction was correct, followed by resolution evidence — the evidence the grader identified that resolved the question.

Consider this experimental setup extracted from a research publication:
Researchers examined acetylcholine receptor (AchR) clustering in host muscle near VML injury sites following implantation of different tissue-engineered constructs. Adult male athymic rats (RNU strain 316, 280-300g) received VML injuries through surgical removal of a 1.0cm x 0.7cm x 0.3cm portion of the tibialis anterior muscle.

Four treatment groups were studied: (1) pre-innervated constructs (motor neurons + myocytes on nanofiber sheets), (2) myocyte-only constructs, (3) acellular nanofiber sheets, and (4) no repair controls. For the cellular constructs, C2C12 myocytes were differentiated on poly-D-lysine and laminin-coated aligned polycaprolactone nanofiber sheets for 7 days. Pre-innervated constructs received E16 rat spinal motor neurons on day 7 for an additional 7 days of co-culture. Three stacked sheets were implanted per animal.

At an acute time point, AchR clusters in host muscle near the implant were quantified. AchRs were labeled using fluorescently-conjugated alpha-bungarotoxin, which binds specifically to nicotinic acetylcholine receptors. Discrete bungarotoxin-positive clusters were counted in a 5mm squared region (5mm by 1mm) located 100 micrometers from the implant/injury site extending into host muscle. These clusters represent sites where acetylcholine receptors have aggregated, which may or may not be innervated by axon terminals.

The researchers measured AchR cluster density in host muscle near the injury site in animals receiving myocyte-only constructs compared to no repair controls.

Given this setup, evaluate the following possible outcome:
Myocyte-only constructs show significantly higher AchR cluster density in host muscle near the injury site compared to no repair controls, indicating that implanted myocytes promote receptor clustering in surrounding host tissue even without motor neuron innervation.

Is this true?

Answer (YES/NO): NO